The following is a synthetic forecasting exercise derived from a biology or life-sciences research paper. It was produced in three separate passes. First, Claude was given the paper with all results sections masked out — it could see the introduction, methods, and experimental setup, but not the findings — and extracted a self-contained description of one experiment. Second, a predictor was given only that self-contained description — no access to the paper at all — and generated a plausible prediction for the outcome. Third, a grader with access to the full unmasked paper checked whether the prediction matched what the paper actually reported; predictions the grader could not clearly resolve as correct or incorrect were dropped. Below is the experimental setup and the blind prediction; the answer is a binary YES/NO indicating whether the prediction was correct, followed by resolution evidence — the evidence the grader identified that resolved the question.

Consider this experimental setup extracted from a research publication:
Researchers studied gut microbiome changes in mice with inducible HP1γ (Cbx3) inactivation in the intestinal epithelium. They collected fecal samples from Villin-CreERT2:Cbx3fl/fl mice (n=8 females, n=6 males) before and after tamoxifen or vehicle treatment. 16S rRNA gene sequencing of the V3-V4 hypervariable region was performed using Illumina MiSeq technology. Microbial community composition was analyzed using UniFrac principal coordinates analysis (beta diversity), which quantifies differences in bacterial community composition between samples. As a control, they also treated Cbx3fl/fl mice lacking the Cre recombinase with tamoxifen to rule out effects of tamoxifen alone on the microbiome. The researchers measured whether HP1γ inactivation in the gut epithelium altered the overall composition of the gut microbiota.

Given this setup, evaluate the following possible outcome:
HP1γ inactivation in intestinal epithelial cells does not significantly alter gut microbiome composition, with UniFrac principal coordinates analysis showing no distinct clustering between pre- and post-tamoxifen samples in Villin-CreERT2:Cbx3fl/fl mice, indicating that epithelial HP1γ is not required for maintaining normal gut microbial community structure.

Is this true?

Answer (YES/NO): NO